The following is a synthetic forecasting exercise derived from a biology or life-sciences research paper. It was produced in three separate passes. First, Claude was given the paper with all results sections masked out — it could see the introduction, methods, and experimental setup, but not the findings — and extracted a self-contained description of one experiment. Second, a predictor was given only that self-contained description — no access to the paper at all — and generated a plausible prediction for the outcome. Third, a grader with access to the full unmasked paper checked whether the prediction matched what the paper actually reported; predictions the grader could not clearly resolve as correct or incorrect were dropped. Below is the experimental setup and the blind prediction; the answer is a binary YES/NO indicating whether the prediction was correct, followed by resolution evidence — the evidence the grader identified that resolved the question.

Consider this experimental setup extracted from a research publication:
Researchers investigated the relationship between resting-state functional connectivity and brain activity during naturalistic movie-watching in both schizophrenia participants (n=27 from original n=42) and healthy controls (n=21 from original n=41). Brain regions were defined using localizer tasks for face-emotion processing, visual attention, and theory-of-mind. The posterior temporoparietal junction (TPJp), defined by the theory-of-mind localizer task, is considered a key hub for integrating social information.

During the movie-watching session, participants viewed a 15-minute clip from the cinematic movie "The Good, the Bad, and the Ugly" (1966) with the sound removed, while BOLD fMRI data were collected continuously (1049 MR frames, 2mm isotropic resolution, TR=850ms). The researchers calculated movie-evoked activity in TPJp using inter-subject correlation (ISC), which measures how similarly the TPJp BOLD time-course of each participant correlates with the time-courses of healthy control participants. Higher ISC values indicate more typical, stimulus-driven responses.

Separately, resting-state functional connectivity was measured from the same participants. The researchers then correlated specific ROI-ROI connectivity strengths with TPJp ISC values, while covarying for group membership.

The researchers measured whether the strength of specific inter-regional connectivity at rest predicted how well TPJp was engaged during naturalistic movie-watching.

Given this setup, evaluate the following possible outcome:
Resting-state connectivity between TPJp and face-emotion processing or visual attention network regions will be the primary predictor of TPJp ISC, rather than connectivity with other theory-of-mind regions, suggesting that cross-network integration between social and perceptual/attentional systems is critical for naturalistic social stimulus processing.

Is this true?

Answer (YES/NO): NO